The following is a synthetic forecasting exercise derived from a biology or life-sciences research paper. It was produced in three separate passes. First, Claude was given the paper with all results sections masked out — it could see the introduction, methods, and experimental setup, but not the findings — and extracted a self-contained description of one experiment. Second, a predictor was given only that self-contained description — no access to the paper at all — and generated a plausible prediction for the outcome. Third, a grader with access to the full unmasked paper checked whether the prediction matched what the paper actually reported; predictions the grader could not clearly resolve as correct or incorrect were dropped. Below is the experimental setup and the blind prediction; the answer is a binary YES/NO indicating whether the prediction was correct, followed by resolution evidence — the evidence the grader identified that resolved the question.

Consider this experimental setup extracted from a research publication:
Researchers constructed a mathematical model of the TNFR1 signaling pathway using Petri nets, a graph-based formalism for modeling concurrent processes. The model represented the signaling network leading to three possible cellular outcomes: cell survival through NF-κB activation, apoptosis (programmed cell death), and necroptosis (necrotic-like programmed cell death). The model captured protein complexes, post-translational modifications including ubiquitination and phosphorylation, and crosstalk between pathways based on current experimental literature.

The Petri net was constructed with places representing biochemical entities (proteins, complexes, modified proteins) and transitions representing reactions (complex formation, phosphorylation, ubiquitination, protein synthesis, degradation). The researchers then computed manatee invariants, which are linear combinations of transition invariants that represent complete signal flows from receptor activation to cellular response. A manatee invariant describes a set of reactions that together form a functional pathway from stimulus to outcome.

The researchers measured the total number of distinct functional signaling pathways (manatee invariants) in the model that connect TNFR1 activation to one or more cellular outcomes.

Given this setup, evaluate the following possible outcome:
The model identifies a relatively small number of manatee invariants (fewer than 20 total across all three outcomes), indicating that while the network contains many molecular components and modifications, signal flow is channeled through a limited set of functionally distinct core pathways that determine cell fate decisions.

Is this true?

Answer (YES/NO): NO